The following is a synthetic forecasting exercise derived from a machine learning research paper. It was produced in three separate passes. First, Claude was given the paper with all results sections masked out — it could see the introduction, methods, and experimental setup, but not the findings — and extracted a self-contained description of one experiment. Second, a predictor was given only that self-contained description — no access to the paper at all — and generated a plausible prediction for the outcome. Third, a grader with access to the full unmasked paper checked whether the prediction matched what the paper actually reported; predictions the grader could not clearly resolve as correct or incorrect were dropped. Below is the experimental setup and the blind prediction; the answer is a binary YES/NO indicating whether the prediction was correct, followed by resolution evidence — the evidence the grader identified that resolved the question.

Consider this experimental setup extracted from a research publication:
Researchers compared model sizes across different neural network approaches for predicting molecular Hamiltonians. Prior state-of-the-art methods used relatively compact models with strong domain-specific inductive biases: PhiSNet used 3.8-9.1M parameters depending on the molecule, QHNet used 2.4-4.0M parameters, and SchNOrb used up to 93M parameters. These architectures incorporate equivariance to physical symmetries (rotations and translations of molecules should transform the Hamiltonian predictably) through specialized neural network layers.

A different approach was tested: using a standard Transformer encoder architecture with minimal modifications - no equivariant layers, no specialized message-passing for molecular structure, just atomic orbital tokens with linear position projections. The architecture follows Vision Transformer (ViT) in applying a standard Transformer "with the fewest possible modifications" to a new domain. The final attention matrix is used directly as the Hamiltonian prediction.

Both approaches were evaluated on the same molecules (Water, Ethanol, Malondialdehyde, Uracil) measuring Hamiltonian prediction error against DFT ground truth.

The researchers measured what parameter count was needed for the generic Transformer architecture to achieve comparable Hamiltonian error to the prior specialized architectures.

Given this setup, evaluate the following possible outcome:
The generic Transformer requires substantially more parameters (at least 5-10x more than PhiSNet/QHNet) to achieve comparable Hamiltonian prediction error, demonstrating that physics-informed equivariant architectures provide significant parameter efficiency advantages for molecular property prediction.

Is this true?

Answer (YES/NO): YES